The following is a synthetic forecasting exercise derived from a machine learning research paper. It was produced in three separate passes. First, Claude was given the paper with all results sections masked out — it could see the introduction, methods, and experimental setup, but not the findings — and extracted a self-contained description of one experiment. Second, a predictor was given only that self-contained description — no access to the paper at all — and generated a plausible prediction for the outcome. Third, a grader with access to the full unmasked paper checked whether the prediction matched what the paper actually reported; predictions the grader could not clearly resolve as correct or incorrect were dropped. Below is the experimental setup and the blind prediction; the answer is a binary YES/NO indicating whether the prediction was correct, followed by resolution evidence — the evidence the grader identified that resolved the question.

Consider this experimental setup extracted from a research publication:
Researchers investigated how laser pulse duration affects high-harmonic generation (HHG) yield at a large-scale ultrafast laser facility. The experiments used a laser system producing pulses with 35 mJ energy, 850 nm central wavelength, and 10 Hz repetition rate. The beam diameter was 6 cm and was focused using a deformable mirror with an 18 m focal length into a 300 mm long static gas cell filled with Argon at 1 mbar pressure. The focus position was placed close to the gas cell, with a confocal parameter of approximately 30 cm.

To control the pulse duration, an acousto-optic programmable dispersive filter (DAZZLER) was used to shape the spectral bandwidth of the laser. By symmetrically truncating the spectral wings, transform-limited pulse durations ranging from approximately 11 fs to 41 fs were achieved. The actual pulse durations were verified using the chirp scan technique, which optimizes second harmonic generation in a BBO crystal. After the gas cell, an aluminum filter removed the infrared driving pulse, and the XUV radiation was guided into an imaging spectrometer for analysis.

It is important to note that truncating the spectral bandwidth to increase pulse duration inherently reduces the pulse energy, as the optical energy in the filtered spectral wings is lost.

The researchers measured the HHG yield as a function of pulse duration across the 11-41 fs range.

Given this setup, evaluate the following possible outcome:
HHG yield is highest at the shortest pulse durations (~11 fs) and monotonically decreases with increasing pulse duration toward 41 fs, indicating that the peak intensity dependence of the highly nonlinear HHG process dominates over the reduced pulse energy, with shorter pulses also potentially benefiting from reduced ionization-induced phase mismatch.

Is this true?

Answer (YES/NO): NO